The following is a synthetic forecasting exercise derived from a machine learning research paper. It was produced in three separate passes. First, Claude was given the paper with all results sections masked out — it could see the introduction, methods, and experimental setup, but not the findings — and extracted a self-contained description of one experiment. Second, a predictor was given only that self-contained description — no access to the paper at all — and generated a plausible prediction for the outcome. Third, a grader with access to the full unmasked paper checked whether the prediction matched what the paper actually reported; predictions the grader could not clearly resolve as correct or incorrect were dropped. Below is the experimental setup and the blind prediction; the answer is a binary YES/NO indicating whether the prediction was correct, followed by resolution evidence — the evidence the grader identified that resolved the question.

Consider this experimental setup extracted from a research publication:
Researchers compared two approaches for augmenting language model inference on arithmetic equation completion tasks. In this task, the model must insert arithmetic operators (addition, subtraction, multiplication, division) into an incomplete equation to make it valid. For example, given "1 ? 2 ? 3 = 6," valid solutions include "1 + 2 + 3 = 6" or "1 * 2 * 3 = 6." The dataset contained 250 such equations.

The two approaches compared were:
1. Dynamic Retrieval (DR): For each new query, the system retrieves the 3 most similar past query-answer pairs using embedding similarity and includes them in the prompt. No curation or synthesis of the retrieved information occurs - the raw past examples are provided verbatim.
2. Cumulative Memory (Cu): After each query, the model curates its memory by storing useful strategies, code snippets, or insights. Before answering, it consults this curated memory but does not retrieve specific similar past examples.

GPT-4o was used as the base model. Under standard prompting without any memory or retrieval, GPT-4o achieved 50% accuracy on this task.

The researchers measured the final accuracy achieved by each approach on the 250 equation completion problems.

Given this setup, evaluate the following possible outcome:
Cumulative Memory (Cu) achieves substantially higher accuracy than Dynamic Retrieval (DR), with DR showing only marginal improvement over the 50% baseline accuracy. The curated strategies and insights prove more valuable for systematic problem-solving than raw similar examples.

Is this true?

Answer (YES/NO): NO